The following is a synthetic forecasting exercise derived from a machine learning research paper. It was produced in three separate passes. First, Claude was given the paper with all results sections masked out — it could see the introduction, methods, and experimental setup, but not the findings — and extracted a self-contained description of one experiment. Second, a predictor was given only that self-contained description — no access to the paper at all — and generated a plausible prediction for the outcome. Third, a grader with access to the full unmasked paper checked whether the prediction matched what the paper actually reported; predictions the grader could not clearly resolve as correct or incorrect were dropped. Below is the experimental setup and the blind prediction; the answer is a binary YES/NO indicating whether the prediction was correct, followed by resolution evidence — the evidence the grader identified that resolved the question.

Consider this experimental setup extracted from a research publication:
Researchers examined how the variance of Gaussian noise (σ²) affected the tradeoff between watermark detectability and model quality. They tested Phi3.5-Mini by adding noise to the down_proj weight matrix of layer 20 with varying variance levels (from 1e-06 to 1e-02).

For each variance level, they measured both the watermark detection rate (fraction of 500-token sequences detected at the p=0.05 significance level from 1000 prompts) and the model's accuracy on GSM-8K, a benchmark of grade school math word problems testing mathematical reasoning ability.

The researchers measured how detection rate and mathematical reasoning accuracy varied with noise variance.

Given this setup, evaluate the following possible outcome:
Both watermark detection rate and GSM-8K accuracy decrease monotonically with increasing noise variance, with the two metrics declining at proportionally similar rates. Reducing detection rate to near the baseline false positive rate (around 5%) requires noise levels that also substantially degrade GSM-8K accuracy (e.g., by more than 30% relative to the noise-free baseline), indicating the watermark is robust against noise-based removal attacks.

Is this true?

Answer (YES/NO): NO